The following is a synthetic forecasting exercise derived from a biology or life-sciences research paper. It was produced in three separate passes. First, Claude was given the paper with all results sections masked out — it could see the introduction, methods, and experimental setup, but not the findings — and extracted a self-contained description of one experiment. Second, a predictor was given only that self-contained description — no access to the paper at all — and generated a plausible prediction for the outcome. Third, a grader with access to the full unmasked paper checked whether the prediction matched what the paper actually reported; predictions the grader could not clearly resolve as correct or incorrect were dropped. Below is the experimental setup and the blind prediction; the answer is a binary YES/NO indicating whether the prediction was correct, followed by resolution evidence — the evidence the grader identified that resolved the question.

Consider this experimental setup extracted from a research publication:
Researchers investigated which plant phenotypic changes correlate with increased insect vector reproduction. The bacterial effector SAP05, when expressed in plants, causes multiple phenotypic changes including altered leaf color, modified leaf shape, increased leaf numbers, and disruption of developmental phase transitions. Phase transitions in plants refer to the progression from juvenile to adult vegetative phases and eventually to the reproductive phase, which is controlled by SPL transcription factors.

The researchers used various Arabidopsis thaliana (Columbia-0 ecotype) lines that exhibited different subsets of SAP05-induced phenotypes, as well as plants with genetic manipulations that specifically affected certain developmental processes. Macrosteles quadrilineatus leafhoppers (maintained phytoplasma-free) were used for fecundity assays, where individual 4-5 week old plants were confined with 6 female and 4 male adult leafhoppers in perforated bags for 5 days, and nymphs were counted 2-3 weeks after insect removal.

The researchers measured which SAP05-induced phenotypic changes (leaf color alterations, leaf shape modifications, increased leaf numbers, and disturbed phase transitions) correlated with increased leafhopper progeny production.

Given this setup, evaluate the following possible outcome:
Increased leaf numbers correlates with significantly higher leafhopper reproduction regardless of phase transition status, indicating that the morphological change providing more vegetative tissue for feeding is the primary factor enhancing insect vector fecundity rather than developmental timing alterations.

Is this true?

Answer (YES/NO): NO